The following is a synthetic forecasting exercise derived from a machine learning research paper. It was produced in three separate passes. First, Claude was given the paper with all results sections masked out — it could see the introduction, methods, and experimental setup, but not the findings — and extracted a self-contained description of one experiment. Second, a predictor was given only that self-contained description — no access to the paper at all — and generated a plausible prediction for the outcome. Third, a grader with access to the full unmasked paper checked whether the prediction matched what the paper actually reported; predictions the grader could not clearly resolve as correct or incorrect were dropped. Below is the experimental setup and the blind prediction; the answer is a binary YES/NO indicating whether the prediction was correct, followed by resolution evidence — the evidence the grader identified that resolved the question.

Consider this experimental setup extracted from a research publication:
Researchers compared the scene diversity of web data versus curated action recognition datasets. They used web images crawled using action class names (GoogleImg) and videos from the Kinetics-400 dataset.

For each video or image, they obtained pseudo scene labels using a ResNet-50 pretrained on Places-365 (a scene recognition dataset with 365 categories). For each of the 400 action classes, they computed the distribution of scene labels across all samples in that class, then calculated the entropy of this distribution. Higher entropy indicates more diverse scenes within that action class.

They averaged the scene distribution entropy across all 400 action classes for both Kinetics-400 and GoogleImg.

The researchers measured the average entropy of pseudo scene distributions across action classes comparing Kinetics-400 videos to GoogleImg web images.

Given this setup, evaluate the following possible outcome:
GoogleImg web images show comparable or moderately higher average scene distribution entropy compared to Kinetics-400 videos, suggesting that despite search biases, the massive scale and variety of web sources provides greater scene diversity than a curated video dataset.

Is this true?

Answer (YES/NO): NO